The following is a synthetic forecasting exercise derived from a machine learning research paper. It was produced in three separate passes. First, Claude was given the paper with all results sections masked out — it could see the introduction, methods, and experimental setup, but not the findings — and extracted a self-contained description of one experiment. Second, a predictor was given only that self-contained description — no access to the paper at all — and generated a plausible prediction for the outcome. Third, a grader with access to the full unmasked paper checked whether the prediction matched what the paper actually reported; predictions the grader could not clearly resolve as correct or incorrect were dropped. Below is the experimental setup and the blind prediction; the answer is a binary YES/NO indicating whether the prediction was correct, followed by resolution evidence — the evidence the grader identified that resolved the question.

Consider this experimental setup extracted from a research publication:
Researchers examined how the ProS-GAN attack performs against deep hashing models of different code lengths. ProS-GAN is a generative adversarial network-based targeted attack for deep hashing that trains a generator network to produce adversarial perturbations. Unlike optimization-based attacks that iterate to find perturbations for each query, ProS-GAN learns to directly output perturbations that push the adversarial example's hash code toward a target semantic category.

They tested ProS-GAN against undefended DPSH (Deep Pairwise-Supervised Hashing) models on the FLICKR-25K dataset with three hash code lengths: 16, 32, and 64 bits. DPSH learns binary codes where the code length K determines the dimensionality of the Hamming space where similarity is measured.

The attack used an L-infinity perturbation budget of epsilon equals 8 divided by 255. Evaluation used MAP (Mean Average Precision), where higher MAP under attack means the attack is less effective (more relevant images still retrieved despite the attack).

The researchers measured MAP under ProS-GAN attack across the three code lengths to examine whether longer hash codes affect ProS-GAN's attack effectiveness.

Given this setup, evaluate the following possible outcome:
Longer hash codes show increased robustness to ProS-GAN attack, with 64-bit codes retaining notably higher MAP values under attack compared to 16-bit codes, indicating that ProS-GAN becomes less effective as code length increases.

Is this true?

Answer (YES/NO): YES